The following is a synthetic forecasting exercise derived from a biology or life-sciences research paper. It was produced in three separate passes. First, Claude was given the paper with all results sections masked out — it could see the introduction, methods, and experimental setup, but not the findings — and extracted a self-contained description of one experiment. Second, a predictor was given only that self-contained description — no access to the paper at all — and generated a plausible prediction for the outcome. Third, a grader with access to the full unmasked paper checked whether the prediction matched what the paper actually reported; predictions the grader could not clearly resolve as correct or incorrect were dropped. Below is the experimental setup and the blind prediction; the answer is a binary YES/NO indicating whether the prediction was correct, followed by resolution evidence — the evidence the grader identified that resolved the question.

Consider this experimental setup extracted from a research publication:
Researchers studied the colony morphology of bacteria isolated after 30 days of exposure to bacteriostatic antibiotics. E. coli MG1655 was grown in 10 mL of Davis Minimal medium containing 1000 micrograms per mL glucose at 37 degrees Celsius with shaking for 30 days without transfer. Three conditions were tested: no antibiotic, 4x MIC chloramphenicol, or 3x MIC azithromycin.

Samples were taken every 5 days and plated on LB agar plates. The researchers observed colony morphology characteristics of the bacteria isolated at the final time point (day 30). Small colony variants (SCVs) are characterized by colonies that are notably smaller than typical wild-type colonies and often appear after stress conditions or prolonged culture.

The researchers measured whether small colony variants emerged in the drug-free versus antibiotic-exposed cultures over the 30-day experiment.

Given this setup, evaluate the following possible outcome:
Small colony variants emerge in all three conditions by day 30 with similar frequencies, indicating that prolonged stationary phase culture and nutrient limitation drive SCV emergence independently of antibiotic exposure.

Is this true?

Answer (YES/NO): NO